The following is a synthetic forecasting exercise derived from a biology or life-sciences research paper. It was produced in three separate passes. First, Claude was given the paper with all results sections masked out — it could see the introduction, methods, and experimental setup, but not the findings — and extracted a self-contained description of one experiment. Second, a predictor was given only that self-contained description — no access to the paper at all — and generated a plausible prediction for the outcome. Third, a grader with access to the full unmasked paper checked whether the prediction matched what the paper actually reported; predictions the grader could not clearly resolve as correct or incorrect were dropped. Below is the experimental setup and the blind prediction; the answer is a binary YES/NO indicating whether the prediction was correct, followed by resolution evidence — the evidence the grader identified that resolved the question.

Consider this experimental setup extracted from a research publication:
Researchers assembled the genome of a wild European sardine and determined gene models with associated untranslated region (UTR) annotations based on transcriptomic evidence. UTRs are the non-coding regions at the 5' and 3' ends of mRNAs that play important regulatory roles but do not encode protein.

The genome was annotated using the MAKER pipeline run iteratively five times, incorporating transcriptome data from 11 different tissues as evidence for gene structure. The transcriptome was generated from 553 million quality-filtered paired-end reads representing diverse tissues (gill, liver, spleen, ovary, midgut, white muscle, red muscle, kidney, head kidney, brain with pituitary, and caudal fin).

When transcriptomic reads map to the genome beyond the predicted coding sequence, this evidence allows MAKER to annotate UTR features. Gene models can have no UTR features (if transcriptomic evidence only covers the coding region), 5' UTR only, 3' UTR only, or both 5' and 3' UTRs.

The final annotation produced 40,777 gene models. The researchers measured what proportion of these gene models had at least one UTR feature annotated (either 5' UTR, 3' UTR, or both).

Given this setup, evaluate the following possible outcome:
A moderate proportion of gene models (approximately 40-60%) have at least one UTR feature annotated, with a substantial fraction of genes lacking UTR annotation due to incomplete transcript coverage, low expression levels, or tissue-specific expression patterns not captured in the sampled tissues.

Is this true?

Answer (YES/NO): NO